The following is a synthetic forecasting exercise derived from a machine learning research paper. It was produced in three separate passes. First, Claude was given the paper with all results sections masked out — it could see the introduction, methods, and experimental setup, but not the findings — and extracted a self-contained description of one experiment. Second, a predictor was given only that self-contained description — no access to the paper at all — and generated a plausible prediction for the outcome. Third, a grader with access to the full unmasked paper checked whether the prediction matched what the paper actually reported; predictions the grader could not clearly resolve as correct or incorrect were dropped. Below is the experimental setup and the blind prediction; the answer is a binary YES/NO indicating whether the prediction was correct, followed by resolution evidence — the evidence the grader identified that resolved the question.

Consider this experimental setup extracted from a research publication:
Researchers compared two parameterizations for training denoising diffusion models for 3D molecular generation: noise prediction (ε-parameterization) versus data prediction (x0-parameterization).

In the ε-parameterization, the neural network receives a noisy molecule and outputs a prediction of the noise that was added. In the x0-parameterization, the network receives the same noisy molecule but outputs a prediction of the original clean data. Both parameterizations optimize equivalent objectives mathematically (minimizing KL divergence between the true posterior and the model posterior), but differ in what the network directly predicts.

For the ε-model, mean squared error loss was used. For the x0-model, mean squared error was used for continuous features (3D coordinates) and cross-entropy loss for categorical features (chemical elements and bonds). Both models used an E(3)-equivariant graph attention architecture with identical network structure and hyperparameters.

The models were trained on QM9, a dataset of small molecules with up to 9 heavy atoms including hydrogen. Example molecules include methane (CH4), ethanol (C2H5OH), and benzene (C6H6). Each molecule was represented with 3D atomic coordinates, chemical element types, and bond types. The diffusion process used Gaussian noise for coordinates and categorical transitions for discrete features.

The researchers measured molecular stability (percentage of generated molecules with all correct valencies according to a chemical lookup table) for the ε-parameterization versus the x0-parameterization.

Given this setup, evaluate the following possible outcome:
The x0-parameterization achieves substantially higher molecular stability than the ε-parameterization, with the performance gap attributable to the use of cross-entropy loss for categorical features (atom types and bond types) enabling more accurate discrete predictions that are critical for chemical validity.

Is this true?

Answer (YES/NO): NO